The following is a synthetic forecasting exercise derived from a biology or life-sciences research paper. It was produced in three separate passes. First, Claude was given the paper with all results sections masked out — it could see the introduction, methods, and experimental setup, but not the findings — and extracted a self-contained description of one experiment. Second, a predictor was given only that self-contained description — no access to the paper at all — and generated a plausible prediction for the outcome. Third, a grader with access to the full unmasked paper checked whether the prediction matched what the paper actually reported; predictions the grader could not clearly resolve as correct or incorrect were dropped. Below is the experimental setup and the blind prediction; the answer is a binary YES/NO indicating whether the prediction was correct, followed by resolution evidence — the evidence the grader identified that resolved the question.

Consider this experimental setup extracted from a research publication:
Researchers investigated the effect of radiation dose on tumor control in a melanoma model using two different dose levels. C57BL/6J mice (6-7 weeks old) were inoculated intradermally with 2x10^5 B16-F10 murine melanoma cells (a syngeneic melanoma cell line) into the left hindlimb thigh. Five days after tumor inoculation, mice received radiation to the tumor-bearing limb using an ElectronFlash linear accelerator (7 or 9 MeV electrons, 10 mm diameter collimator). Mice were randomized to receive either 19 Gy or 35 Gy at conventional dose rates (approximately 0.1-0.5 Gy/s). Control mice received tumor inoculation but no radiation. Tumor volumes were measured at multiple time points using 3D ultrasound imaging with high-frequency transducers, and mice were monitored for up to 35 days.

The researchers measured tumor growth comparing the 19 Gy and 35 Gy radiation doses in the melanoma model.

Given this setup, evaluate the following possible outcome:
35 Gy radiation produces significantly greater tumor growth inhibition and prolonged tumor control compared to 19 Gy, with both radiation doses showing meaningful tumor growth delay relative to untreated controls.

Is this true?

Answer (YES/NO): YES